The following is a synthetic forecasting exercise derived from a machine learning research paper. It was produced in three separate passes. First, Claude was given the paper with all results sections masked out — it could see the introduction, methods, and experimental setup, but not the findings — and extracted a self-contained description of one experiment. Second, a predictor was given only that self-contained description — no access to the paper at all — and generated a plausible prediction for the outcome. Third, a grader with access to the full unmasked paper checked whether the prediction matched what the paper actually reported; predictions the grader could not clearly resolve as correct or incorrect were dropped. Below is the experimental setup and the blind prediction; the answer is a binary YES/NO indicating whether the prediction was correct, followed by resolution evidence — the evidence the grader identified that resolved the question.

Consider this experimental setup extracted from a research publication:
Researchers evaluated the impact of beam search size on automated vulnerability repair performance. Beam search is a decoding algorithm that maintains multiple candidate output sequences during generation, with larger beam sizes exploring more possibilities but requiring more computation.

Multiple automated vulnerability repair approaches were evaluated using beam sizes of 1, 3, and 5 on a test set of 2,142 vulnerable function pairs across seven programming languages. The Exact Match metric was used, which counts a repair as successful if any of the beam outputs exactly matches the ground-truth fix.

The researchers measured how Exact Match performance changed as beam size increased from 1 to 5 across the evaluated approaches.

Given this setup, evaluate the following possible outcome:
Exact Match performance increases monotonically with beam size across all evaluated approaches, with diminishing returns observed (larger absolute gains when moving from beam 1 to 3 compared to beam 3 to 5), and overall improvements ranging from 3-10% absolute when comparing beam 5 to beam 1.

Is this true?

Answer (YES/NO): NO